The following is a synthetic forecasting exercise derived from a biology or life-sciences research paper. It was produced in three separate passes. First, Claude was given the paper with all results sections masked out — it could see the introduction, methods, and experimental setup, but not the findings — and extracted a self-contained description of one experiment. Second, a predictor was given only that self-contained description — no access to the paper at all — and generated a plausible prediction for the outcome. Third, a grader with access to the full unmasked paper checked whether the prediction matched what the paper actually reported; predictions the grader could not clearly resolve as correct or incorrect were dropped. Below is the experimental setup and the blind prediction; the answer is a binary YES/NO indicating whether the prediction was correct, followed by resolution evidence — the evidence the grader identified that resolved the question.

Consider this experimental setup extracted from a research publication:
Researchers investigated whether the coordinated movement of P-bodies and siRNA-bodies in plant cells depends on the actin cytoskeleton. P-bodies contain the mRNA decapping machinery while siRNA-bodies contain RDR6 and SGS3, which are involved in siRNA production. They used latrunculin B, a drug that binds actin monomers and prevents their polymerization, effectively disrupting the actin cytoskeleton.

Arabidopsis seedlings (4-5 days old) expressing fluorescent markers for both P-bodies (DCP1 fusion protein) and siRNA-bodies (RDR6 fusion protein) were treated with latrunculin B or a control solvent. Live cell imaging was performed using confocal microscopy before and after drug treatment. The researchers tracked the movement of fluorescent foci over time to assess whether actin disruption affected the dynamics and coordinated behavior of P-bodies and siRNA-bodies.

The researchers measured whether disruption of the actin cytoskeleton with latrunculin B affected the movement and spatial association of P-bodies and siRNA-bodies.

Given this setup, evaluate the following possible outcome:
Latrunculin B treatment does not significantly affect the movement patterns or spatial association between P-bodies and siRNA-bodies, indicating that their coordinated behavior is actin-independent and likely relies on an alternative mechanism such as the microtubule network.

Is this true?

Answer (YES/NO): NO